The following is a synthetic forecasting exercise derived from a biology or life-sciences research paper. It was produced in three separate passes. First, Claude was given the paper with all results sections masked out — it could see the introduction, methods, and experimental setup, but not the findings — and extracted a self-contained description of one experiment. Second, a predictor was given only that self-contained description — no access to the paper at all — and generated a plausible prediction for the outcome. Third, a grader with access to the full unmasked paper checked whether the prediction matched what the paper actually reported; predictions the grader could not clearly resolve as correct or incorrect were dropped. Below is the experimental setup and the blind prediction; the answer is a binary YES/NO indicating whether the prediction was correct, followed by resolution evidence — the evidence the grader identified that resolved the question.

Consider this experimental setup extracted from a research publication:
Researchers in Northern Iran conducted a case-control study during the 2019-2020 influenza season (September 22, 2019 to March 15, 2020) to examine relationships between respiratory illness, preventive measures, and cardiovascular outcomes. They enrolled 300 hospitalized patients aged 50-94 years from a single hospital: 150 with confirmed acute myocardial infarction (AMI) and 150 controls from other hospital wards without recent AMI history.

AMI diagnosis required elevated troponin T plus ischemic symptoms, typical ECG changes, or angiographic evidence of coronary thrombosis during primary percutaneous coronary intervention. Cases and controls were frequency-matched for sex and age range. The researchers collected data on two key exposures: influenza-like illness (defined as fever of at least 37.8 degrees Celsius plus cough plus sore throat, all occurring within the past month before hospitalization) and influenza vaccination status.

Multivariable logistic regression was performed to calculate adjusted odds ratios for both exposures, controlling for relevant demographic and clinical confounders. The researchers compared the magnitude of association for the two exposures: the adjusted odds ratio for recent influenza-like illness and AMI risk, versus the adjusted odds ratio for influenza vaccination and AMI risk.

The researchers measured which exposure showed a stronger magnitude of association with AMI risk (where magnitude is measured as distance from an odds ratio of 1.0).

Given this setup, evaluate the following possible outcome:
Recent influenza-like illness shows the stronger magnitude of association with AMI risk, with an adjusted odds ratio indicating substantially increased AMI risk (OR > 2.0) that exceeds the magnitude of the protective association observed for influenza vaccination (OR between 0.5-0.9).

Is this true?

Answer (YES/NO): NO